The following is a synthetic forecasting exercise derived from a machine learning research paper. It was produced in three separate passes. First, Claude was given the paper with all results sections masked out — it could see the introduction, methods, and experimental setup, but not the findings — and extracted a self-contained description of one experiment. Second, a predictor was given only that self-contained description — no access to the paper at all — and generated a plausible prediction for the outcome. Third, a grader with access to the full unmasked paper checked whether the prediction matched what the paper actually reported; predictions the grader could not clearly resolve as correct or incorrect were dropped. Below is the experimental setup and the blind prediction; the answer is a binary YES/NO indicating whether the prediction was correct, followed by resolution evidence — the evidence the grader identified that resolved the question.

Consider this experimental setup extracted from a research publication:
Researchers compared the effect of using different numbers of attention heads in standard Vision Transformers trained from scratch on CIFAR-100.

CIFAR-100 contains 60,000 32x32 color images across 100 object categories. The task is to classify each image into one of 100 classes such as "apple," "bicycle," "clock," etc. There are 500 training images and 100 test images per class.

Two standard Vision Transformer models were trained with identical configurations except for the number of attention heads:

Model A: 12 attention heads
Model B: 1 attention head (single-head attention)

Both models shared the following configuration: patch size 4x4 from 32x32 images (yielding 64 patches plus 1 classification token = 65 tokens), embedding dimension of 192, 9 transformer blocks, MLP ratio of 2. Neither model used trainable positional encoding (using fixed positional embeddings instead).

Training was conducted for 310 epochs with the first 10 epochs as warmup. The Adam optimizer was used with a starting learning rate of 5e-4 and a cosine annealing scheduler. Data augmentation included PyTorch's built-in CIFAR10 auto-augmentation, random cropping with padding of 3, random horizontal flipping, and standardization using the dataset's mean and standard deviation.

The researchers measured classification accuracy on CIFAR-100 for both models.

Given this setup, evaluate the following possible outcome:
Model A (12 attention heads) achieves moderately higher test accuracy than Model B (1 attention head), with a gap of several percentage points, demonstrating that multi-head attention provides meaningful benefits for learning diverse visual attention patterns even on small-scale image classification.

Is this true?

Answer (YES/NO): NO